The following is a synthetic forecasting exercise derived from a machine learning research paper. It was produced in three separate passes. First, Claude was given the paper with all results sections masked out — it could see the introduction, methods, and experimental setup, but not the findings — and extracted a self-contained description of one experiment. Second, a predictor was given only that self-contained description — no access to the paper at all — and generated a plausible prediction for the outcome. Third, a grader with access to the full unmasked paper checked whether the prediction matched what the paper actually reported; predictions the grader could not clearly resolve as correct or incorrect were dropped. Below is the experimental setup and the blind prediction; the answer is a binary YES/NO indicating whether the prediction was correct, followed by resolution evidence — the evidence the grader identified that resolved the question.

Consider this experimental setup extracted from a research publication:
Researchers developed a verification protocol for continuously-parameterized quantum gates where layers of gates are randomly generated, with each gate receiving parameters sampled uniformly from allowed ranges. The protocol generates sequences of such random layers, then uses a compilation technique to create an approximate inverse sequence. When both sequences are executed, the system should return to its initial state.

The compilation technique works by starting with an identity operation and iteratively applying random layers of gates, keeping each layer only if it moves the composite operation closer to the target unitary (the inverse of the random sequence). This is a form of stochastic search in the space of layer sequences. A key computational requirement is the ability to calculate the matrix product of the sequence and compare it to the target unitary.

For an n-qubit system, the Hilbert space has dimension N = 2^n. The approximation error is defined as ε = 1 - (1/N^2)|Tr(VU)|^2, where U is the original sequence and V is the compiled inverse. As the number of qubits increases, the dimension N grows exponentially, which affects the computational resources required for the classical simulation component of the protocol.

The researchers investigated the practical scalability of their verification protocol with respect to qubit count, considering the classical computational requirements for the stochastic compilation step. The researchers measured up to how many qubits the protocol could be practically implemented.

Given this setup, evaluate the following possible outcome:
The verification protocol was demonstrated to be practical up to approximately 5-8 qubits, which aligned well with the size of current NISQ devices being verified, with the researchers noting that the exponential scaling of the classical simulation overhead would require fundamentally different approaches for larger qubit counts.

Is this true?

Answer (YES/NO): NO